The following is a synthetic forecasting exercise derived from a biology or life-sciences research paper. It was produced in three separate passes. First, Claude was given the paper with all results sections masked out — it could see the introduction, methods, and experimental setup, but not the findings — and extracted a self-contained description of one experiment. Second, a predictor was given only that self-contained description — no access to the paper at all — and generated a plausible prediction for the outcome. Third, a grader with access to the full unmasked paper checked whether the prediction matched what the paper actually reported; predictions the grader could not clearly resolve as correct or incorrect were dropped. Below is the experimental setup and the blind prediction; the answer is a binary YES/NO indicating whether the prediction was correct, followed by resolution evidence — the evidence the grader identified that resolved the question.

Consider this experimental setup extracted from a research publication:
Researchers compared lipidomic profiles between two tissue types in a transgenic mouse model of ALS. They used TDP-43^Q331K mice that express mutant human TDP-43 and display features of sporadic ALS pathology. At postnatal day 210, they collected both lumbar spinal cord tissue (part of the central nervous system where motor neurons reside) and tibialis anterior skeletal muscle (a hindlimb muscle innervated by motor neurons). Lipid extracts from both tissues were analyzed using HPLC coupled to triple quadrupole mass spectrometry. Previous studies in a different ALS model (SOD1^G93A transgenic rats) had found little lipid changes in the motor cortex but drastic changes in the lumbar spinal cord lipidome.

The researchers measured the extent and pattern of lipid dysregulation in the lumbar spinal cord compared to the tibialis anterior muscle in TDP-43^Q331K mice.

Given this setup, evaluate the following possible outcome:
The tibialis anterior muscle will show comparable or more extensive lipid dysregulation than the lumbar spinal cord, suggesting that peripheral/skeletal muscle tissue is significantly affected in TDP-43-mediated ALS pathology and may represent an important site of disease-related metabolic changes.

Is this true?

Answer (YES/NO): YES